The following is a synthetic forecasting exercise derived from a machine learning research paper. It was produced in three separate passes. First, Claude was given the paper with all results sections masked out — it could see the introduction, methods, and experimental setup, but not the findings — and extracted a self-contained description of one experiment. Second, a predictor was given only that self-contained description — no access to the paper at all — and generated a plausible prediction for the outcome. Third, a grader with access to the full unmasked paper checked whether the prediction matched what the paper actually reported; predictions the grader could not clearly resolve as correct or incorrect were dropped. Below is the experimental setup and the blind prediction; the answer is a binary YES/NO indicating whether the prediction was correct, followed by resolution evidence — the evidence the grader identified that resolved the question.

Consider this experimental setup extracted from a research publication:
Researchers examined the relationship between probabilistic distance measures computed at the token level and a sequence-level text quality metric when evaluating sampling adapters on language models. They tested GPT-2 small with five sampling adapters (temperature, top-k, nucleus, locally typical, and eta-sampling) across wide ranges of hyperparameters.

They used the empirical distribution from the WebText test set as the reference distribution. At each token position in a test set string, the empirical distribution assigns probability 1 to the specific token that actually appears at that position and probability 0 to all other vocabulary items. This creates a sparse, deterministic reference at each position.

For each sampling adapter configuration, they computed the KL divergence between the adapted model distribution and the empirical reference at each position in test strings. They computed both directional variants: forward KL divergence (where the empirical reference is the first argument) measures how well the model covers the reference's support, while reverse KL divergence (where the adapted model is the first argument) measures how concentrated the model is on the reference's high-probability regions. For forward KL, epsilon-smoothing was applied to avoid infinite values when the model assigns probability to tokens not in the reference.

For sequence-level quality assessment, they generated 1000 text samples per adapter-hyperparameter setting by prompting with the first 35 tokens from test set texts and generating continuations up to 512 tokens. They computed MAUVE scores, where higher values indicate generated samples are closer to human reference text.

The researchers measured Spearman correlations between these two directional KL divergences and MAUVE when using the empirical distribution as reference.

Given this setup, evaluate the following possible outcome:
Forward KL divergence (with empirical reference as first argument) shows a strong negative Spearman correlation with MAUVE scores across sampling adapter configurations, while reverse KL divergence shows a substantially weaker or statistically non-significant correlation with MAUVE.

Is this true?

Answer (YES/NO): YES